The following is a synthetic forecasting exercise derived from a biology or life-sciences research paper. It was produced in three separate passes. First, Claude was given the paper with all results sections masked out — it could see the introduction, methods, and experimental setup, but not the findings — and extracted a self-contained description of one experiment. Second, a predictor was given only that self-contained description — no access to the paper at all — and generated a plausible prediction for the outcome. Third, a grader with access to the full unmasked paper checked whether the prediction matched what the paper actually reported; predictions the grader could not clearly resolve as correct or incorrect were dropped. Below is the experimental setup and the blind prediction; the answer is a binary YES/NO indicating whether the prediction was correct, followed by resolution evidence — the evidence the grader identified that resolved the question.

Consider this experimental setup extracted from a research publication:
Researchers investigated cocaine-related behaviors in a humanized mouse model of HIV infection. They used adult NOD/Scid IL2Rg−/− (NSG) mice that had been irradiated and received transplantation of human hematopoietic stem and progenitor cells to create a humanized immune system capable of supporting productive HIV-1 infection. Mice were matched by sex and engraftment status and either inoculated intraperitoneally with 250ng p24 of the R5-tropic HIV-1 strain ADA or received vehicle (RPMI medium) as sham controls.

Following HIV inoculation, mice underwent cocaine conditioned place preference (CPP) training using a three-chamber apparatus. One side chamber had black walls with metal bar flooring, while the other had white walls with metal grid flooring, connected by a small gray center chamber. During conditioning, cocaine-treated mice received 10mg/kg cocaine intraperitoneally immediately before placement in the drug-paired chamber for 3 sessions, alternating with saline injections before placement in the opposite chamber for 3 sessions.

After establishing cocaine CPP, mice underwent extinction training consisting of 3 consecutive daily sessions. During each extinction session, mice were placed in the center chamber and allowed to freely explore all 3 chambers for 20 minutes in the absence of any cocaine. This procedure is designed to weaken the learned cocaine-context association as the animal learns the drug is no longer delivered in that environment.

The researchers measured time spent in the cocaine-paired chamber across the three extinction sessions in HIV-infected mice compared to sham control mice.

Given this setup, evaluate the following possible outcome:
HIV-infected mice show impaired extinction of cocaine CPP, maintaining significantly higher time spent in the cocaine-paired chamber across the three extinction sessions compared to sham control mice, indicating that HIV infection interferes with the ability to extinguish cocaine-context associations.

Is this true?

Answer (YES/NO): YES